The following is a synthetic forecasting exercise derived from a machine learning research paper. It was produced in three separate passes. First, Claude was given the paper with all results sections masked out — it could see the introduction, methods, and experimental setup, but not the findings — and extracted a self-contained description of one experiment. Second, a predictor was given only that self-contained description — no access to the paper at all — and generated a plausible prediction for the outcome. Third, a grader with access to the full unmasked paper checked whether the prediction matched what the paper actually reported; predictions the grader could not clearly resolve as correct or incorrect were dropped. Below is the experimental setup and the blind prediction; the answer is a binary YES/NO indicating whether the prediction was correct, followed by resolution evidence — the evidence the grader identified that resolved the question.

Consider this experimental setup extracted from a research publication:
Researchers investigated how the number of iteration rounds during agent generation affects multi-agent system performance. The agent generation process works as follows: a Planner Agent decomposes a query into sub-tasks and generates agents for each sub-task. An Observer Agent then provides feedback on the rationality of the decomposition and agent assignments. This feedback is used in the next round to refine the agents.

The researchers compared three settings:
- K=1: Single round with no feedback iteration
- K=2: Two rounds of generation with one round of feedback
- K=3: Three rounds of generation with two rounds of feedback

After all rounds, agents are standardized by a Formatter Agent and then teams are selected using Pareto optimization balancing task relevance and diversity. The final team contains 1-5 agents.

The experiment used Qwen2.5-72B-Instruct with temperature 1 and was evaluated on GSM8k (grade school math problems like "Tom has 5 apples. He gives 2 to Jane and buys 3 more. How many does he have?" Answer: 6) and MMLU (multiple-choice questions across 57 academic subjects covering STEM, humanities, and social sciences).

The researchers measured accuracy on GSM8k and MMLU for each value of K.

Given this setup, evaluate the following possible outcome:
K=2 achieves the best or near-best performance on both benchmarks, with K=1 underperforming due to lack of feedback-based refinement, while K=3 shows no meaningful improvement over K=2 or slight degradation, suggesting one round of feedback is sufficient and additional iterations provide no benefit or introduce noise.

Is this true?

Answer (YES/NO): NO